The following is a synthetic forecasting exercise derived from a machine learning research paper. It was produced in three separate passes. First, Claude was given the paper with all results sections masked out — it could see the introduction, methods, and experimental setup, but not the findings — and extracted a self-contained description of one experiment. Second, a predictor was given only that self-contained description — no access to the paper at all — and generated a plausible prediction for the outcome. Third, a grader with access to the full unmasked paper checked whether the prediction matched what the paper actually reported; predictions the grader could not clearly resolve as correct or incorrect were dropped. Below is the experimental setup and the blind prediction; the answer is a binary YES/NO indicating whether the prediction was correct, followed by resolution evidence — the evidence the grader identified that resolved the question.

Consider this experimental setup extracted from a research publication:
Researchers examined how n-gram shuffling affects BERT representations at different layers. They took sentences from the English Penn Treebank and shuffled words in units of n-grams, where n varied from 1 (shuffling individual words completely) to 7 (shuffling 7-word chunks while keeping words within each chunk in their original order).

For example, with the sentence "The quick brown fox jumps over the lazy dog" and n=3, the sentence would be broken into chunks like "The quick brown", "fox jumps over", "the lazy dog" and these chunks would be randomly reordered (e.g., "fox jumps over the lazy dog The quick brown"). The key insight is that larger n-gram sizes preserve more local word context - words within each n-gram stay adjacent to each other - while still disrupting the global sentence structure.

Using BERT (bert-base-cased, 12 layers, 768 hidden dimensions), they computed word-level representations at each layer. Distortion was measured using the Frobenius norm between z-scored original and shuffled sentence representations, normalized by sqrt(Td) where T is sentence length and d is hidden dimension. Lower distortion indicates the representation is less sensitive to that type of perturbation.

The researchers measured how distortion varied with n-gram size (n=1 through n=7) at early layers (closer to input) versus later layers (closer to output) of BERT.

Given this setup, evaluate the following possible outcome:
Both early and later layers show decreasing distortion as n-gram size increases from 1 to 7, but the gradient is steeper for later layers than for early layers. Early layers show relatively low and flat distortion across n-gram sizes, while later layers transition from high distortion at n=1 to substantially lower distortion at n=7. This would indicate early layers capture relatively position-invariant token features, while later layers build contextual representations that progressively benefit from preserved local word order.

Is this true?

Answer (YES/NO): NO